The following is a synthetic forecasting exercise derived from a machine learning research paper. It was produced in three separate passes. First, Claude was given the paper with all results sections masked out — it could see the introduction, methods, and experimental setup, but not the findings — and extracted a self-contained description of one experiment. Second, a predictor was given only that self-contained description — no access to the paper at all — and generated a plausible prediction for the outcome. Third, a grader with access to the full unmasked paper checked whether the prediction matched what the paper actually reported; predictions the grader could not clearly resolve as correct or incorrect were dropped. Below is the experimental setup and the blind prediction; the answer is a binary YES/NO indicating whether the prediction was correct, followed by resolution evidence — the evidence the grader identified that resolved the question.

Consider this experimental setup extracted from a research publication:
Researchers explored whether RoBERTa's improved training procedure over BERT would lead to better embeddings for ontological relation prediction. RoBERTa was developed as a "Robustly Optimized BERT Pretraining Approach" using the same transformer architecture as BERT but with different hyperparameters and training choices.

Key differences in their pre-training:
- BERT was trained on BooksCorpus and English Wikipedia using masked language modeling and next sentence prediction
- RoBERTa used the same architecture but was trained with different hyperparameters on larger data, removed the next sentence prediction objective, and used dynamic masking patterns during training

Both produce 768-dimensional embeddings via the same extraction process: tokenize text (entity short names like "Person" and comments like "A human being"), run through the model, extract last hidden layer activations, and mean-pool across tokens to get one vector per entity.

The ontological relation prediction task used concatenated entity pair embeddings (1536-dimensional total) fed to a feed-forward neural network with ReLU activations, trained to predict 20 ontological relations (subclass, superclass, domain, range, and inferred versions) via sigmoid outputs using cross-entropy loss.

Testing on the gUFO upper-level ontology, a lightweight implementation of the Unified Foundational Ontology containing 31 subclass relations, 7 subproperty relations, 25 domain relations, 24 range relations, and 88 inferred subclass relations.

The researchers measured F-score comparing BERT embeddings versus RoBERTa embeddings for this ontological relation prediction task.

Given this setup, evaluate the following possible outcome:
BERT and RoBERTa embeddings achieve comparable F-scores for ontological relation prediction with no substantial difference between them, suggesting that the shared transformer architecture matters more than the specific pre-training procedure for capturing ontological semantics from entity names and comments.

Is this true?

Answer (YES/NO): NO